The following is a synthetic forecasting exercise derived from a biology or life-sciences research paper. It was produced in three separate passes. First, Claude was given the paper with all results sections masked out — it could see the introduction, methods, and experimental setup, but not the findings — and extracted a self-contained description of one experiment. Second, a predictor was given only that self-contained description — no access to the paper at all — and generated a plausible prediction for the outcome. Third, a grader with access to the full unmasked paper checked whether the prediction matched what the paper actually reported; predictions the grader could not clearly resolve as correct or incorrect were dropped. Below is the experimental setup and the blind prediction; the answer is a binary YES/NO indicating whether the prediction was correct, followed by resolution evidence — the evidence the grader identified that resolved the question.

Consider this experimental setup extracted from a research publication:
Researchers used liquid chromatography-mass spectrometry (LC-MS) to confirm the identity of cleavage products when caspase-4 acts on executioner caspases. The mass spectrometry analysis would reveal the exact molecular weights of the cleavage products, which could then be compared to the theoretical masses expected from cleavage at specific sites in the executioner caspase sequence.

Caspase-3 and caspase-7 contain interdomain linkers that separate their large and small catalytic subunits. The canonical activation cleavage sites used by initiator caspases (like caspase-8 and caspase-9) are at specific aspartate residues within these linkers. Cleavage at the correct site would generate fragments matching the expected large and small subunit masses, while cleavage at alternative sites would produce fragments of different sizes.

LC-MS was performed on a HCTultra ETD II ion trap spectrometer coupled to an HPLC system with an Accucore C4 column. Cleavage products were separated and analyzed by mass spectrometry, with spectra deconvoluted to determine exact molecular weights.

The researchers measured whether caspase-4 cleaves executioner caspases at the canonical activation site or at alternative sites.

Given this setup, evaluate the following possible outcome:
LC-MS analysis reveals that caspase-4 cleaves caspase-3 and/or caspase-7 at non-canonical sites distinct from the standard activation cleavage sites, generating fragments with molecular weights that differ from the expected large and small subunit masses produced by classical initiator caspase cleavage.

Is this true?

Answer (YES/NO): NO